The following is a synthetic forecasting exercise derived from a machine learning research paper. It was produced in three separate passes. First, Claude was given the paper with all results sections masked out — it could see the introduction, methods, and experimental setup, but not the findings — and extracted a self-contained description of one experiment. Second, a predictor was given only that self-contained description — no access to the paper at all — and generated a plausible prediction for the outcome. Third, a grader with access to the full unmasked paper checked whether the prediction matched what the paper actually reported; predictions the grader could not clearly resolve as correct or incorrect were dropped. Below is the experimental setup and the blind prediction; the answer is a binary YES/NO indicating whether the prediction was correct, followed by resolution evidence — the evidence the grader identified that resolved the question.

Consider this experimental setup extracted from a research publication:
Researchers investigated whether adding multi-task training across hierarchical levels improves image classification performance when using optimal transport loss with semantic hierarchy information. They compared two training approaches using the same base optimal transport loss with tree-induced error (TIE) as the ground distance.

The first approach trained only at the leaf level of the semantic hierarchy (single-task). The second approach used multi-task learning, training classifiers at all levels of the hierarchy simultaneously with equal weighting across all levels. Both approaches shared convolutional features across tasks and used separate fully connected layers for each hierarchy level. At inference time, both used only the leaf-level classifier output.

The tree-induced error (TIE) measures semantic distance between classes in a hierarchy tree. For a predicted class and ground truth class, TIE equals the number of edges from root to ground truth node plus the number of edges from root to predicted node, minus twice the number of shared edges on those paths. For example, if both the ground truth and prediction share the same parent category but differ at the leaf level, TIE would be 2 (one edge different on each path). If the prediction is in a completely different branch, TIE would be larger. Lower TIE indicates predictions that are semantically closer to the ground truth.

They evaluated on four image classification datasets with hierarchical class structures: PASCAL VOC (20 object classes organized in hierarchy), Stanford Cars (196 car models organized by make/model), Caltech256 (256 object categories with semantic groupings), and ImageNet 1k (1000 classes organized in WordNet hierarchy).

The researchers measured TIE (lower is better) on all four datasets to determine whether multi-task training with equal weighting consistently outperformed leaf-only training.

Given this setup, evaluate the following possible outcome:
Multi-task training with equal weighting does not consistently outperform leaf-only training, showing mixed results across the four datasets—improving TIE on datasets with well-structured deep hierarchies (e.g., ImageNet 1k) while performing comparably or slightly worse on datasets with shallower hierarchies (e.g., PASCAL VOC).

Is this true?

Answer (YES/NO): NO